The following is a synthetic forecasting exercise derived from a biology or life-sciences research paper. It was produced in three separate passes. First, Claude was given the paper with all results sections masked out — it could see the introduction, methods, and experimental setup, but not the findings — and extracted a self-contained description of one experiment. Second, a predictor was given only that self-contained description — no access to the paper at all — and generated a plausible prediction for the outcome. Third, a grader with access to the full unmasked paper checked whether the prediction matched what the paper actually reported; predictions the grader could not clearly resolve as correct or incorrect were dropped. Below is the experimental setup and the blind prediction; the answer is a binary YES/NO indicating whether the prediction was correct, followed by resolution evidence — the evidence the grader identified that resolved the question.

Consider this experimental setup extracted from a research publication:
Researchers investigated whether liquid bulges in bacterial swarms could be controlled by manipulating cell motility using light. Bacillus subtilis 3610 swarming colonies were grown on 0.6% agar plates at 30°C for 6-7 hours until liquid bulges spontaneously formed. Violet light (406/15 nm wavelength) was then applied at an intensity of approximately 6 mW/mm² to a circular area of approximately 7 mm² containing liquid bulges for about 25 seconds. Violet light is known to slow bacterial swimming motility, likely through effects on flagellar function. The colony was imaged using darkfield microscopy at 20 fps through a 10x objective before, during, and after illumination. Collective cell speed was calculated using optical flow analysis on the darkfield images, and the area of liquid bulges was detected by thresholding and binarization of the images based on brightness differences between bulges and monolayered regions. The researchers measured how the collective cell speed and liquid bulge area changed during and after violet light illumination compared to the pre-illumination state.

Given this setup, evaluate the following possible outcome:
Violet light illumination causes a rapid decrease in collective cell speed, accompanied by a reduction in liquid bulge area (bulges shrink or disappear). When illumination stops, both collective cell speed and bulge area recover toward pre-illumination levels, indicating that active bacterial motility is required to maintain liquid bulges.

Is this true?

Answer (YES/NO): YES